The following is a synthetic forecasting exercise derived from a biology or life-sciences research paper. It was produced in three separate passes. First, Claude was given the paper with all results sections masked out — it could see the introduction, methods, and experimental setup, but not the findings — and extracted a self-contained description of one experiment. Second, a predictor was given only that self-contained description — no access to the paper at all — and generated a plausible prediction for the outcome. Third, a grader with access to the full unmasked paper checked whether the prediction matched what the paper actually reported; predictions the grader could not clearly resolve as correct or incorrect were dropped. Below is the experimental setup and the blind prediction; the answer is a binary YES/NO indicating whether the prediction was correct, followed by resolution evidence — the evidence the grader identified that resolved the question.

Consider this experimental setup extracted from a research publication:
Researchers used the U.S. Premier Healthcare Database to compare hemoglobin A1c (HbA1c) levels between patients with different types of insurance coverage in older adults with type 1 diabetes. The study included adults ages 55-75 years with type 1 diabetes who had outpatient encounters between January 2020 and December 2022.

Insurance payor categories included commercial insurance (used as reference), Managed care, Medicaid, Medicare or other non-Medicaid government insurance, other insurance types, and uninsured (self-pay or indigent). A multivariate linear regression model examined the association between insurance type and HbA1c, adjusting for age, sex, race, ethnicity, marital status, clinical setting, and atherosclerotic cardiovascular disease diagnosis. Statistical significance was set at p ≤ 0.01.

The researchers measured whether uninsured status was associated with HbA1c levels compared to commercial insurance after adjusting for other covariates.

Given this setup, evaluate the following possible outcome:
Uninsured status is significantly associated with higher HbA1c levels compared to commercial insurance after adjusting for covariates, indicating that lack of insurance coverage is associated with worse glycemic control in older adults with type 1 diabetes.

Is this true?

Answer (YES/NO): NO